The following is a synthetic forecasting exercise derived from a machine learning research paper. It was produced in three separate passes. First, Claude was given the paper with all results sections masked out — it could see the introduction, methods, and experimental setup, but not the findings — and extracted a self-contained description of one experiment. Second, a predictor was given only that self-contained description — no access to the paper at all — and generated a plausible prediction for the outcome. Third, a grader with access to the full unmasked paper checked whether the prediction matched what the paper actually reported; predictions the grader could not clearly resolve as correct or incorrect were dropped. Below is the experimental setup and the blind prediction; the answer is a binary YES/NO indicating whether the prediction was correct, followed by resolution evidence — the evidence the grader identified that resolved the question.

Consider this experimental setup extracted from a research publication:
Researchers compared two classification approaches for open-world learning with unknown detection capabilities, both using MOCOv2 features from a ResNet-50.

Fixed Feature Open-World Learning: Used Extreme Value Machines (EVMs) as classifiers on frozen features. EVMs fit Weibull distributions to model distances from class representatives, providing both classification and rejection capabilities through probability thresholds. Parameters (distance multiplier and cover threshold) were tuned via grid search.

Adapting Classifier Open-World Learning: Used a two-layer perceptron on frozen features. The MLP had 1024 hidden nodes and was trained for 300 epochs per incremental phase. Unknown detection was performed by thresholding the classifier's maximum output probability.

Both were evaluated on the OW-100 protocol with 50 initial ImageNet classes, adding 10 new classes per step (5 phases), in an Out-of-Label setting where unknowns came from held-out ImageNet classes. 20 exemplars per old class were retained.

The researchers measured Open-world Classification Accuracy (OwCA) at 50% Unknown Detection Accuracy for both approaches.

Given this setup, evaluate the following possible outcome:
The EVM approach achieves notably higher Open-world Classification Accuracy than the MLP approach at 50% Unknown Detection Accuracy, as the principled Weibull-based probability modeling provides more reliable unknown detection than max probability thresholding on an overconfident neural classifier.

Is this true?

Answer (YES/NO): NO